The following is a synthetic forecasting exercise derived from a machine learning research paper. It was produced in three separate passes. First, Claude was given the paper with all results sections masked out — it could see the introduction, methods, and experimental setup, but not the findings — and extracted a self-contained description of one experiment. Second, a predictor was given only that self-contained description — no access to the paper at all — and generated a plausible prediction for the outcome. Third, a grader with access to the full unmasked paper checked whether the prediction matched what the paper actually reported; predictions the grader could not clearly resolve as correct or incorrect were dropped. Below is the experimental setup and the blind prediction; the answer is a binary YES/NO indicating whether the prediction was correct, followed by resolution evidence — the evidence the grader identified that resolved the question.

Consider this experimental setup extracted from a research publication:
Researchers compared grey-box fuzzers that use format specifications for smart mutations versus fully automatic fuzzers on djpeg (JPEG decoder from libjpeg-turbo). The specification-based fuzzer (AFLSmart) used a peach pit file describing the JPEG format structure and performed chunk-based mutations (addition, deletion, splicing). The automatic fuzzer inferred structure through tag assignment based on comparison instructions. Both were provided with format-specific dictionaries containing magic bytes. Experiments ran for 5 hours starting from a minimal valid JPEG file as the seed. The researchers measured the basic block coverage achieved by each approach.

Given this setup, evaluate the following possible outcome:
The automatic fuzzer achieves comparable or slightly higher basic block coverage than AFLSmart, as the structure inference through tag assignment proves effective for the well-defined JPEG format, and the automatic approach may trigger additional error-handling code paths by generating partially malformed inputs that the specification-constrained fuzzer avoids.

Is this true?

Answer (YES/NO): NO